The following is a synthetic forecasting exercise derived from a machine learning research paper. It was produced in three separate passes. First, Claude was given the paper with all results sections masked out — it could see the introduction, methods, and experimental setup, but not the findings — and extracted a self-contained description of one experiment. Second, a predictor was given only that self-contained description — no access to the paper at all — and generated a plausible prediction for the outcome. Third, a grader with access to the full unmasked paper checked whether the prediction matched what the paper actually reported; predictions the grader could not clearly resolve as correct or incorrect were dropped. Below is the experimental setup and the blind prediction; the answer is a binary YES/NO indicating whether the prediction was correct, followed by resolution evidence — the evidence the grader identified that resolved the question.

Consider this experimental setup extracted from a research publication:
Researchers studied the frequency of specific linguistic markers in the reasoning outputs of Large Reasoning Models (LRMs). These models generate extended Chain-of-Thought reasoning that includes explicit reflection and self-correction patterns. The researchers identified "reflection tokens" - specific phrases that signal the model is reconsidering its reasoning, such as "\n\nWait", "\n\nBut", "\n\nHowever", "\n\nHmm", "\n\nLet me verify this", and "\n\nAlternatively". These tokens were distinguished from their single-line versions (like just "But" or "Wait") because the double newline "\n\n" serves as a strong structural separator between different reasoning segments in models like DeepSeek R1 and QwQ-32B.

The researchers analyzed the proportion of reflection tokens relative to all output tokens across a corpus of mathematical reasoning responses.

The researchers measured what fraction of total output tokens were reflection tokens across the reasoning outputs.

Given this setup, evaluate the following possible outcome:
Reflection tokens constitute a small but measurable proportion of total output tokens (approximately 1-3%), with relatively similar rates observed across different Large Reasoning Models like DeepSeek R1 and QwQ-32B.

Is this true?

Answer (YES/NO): NO